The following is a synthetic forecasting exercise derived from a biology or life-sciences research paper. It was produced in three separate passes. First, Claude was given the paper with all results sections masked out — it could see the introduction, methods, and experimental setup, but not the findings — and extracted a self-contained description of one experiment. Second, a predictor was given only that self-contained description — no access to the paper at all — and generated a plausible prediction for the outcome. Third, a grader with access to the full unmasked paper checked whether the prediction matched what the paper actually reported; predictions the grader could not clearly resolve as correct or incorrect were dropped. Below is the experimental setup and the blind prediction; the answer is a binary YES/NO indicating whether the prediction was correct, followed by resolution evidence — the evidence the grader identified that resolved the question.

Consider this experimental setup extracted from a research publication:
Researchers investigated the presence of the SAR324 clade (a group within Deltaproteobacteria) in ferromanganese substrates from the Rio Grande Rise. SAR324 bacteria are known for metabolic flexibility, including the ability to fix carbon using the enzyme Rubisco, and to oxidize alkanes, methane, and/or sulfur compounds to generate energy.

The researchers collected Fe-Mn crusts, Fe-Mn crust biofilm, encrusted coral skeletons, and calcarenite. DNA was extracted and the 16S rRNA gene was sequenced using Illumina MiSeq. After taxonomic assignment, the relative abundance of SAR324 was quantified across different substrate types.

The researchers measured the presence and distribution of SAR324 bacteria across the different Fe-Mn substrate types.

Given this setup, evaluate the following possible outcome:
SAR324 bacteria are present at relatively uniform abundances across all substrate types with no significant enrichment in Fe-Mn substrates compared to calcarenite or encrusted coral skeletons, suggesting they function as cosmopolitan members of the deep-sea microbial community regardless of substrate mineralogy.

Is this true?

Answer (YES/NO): NO